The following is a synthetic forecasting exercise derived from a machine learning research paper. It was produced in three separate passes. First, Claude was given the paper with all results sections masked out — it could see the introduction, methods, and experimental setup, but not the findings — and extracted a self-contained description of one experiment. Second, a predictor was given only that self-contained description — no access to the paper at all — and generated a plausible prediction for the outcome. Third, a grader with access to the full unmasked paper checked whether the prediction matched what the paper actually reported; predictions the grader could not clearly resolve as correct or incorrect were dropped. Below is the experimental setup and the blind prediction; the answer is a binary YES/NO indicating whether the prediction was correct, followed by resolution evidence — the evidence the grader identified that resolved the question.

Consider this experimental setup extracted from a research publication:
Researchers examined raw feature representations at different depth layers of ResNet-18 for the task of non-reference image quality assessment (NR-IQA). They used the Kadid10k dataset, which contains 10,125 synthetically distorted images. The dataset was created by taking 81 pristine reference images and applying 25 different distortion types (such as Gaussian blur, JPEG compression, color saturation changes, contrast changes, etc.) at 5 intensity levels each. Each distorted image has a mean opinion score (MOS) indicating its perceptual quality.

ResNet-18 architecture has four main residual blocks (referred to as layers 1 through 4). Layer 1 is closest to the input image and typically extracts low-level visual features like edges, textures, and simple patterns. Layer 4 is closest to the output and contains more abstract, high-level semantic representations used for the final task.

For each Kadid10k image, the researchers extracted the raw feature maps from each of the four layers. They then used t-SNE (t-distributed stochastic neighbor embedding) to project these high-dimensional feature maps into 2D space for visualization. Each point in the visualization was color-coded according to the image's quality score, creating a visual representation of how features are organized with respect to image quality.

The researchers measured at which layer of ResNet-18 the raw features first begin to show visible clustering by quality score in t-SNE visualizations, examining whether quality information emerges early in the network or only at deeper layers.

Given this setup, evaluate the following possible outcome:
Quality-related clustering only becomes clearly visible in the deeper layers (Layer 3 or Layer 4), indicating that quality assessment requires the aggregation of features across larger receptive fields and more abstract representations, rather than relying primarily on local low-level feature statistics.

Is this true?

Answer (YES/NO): YES